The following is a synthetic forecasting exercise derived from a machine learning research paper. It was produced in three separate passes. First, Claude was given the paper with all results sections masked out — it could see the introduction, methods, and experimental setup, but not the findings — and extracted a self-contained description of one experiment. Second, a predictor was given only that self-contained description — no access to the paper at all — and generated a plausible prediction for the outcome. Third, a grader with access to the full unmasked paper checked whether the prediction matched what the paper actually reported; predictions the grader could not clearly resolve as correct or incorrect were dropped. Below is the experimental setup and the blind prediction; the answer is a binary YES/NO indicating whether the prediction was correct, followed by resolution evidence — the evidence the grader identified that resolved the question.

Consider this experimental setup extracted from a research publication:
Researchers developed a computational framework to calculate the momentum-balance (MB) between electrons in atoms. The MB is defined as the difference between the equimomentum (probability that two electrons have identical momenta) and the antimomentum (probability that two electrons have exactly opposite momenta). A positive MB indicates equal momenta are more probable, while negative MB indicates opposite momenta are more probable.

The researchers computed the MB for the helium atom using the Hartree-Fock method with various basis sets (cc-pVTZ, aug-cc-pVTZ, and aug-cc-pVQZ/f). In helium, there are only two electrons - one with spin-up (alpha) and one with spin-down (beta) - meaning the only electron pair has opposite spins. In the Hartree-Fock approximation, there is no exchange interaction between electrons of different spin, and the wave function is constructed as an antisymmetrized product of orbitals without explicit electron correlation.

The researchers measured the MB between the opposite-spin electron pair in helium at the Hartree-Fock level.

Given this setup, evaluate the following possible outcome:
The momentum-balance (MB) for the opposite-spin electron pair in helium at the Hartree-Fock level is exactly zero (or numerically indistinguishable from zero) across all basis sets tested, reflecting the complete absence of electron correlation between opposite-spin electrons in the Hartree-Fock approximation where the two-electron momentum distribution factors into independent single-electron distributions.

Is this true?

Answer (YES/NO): YES